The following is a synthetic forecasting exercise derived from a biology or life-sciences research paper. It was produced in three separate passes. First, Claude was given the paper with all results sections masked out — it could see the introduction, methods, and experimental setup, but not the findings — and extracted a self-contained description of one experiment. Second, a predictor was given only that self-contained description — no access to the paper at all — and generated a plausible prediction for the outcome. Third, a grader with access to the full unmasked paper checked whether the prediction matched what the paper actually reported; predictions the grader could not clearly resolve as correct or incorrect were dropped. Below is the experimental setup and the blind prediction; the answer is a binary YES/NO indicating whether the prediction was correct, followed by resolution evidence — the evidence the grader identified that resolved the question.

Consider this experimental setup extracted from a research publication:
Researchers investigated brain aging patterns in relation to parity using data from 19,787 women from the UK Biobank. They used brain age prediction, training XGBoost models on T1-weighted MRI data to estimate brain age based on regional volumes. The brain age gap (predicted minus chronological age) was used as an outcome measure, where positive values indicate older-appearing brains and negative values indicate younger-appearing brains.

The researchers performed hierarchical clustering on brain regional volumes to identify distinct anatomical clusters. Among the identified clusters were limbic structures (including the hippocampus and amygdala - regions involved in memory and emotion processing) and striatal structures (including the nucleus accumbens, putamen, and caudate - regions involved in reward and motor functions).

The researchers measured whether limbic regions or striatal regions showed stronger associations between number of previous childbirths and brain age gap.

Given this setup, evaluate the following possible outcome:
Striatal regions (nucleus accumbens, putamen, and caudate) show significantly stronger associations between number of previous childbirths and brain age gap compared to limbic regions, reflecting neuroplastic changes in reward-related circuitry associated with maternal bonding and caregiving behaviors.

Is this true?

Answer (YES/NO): NO